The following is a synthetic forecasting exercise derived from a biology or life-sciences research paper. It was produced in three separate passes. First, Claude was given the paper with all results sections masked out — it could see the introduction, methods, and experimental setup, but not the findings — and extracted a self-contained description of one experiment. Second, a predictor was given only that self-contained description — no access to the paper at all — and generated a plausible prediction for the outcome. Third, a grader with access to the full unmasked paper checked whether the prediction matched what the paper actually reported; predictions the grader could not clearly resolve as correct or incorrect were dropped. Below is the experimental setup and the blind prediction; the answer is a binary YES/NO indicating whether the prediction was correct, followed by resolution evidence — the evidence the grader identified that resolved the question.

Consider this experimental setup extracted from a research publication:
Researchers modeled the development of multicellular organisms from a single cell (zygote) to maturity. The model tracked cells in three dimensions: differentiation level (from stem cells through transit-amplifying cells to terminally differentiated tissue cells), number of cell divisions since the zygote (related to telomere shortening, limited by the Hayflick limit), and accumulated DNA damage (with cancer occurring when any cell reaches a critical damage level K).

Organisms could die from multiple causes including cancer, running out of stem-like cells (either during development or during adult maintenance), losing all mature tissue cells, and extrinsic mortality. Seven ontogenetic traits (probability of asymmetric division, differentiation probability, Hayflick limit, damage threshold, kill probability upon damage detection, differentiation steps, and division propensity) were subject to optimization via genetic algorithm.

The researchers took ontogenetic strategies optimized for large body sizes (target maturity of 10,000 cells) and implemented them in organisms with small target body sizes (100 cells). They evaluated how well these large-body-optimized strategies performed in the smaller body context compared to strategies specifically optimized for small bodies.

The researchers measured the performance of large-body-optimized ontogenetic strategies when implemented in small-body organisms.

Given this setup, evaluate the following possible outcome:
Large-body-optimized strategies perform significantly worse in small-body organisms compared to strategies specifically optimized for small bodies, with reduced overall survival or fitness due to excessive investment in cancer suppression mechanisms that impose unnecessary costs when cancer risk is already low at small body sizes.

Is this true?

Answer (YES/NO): NO